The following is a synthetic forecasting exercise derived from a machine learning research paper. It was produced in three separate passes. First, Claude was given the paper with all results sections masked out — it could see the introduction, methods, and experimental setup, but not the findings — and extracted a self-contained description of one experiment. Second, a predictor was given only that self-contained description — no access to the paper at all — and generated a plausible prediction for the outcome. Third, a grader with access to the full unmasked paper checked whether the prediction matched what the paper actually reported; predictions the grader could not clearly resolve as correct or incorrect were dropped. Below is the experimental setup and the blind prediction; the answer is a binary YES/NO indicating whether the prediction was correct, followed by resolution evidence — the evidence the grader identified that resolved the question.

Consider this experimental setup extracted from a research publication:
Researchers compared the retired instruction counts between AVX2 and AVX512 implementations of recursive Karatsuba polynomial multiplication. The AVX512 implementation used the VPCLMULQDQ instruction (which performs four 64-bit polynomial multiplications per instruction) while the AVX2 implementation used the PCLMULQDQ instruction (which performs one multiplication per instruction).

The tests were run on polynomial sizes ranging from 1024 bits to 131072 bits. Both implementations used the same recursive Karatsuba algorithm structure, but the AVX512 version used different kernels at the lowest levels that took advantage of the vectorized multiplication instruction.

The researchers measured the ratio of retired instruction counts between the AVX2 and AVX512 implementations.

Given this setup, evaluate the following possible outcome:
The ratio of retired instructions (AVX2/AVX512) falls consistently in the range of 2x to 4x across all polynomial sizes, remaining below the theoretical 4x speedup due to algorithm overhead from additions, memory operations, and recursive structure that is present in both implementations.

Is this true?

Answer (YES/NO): YES